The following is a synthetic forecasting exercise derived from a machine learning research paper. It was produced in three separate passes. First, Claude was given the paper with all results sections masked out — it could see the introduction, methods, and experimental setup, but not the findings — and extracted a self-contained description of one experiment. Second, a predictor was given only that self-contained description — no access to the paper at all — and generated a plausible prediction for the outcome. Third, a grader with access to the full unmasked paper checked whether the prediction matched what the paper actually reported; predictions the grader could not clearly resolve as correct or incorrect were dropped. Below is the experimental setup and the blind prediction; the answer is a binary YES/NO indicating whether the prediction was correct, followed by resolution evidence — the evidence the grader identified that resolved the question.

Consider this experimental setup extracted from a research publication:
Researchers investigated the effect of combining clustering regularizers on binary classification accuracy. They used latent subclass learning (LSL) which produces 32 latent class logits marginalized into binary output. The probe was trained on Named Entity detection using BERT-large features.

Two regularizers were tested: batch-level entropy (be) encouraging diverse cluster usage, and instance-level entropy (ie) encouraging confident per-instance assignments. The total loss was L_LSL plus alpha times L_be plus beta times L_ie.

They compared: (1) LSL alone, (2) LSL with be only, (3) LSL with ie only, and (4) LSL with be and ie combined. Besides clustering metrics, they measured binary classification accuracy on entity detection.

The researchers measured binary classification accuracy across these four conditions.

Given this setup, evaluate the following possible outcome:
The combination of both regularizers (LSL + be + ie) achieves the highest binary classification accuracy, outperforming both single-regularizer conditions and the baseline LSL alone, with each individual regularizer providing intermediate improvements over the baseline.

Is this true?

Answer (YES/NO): NO